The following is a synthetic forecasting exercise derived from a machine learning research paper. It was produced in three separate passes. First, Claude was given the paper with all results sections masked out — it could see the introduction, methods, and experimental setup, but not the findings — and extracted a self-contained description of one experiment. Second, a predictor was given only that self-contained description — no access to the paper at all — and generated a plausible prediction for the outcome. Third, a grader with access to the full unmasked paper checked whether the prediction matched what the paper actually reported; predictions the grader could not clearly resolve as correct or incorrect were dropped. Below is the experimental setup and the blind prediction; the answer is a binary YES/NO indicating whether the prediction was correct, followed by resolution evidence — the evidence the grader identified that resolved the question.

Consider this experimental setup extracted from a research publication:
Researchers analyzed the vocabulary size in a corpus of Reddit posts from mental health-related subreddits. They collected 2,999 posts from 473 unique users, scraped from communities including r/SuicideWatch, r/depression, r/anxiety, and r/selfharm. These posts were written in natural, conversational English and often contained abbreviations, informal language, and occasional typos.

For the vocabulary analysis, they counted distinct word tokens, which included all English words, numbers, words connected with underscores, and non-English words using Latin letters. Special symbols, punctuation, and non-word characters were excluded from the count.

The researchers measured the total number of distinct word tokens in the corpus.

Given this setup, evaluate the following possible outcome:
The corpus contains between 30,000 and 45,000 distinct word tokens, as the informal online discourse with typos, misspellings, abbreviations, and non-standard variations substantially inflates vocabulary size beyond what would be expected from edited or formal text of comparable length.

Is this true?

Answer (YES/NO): NO